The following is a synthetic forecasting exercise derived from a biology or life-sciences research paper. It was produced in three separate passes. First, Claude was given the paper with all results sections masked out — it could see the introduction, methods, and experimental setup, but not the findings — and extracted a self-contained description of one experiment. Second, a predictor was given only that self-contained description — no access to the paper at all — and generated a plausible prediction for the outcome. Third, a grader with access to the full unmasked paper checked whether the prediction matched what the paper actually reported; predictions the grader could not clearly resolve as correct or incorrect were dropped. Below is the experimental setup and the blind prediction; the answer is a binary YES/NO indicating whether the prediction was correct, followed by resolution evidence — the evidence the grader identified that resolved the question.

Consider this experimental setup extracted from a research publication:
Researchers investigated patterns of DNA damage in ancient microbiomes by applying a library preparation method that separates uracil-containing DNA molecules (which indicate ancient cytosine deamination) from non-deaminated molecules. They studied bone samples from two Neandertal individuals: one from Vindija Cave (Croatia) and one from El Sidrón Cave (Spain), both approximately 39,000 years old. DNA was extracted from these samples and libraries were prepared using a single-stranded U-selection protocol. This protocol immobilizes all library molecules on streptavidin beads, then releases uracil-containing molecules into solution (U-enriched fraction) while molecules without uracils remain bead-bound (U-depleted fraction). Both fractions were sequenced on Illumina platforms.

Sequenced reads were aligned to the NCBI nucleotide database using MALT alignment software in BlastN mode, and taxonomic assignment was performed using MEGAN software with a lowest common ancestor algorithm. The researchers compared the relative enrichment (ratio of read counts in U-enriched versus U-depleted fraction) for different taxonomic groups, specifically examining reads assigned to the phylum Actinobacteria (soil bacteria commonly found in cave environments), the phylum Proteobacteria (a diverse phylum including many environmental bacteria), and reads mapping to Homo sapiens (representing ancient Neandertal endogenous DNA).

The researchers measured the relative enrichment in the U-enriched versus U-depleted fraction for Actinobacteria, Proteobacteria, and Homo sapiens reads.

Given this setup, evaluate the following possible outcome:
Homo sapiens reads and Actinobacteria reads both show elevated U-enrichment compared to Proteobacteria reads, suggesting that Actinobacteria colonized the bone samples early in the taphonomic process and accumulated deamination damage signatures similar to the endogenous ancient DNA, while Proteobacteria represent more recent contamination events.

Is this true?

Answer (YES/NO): NO